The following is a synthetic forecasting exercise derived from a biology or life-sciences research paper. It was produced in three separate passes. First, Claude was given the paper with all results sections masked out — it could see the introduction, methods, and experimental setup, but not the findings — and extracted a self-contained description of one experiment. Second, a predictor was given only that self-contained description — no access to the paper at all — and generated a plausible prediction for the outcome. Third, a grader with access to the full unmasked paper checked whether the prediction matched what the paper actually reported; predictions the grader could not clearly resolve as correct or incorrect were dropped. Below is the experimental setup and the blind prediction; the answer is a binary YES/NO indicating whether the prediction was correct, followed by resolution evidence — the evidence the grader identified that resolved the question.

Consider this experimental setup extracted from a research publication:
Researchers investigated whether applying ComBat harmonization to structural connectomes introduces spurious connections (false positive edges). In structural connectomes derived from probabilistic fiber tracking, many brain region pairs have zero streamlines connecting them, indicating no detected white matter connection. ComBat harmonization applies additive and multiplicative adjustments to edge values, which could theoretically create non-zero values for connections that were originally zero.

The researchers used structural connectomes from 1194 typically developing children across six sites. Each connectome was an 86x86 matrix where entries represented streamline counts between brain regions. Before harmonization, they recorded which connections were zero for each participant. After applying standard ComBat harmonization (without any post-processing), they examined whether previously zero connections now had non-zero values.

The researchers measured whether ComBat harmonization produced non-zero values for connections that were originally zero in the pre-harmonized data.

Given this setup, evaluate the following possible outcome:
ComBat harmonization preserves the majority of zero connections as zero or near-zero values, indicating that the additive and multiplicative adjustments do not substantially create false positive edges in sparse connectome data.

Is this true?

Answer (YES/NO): NO